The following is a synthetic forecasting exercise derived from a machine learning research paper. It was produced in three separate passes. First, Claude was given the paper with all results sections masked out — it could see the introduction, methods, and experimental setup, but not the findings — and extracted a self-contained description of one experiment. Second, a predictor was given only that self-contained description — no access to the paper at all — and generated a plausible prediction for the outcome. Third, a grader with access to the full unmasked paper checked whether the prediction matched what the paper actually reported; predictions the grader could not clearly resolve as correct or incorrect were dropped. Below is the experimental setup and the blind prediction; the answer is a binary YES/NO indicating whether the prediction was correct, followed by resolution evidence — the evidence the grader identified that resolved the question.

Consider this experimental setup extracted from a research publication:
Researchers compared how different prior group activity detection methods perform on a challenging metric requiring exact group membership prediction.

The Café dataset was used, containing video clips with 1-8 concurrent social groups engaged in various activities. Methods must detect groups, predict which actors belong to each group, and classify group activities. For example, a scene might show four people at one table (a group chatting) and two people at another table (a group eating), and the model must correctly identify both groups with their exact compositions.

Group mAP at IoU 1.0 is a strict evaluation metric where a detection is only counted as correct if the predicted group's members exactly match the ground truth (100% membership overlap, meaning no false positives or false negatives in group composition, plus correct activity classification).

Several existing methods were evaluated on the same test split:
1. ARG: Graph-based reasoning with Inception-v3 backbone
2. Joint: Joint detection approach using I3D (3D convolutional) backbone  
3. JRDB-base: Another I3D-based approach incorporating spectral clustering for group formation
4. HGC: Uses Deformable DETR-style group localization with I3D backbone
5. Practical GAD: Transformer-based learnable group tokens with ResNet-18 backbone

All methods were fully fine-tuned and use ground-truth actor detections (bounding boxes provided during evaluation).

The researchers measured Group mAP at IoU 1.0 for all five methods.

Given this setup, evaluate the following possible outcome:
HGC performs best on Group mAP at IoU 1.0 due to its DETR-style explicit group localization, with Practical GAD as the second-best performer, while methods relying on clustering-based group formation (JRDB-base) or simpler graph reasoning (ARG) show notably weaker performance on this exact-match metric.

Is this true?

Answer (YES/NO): NO